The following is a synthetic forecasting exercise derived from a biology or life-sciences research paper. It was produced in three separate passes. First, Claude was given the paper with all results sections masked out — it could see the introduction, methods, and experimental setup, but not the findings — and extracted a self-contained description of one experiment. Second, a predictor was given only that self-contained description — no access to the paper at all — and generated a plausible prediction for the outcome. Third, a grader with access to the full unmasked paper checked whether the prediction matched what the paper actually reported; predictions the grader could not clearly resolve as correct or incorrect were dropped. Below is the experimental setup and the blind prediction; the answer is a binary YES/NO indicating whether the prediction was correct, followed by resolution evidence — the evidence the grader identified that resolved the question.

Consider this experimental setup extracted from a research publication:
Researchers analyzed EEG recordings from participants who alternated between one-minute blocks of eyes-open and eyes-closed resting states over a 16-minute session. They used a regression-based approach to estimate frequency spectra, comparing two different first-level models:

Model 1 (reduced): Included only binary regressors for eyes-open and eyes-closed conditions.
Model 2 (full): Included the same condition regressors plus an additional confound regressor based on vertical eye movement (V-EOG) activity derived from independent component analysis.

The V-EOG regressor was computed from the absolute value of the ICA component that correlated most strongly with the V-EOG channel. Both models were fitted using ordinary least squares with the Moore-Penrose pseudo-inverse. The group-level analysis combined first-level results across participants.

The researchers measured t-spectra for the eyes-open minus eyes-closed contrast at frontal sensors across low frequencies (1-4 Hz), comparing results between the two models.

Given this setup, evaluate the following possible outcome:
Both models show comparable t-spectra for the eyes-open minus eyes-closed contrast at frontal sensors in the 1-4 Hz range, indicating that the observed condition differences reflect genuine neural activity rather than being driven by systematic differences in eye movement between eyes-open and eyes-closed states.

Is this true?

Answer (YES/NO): NO